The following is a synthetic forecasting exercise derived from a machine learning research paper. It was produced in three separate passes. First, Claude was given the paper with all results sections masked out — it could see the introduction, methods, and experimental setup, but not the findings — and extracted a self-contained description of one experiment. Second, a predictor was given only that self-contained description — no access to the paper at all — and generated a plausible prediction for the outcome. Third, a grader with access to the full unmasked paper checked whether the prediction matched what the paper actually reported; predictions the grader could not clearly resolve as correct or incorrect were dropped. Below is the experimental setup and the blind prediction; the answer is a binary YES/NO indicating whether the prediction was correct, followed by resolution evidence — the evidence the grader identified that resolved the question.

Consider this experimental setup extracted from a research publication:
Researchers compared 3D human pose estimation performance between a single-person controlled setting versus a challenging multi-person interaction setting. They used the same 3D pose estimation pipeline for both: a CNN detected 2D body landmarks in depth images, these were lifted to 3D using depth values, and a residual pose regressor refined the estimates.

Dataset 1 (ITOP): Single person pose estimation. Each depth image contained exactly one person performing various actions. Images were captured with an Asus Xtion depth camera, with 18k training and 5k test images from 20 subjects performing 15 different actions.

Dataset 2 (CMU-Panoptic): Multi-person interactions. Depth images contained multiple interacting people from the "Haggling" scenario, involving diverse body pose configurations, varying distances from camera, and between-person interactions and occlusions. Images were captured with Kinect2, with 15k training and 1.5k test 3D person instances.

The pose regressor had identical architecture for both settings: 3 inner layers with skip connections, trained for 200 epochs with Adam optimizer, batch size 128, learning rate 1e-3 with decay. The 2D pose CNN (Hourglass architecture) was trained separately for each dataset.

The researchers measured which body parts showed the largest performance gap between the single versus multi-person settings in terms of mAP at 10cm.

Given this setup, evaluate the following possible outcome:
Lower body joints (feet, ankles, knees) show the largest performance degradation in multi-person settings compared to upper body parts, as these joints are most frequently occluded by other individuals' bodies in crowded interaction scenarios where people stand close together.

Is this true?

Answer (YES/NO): NO